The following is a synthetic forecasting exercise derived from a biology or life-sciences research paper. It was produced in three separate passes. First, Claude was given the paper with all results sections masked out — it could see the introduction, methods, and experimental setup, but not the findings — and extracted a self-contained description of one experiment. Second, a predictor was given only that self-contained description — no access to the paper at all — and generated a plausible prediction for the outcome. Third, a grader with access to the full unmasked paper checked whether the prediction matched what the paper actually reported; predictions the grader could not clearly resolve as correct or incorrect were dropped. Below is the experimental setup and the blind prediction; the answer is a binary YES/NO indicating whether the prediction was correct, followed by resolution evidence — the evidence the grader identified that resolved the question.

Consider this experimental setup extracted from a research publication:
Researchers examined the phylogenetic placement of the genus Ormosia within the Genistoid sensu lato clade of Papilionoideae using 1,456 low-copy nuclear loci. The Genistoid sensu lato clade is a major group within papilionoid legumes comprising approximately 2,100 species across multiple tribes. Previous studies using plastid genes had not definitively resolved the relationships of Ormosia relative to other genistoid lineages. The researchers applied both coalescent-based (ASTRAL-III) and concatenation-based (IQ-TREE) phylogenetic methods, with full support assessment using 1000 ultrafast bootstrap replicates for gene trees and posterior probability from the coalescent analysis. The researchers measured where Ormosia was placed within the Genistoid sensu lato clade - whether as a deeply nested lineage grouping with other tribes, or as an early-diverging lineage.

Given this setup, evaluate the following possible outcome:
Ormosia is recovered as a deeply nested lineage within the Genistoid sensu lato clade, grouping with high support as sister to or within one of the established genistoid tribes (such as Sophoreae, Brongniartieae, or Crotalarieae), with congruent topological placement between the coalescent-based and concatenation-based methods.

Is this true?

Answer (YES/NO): NO